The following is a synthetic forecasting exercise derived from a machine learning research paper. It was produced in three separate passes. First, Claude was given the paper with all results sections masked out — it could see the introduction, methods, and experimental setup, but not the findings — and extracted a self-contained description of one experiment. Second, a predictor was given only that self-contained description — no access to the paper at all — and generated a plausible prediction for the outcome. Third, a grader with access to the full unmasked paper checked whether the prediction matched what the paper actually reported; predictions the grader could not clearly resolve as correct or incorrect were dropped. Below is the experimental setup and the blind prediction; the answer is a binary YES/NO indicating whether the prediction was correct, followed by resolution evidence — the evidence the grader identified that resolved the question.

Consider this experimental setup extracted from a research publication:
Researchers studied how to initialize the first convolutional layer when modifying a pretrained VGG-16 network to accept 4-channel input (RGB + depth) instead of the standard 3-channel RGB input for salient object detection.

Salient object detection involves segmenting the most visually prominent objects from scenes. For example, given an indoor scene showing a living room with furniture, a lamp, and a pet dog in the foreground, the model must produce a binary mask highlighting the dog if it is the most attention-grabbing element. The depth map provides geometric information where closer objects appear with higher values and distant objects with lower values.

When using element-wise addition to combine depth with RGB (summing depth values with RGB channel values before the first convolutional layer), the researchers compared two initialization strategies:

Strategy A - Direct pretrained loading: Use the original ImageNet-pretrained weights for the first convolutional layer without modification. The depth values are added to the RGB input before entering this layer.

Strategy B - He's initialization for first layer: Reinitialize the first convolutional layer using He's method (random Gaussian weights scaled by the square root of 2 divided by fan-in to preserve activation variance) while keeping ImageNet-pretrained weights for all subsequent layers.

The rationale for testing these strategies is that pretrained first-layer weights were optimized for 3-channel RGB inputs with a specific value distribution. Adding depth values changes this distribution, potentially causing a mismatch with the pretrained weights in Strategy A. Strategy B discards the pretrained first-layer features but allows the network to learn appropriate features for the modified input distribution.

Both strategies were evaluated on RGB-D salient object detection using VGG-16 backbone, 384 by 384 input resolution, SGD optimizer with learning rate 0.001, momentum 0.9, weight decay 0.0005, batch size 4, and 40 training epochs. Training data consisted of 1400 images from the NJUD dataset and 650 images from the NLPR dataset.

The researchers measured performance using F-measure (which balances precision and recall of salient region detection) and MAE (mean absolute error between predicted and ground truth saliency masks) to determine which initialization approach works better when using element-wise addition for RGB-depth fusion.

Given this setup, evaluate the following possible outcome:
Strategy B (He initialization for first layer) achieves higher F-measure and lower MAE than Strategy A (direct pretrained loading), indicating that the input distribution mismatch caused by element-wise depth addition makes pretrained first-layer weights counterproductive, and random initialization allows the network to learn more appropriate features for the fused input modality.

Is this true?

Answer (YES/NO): NO